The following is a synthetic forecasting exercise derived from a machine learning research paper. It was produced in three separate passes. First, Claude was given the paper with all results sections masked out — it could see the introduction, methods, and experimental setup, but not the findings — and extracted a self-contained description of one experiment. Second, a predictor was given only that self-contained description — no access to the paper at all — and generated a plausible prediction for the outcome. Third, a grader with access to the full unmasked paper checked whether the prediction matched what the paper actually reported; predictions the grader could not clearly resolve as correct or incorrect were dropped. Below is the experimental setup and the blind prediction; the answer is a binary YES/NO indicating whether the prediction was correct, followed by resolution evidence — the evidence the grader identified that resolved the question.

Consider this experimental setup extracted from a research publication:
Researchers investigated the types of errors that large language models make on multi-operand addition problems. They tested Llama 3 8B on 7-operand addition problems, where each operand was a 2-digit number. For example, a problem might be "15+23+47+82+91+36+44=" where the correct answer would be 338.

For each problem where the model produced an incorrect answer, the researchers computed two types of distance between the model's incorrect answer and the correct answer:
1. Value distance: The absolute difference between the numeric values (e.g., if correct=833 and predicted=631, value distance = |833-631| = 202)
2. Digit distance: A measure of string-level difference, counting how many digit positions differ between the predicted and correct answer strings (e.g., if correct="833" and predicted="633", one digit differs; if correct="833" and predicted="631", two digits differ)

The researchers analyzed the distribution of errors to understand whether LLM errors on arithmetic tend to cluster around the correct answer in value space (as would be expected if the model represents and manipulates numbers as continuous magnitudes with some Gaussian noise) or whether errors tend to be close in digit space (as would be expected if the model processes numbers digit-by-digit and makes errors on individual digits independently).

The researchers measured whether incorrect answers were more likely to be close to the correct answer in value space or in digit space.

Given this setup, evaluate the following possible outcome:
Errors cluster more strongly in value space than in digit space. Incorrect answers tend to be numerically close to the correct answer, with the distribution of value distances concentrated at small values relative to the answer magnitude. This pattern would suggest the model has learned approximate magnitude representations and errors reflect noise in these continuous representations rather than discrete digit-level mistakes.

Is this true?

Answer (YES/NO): NO